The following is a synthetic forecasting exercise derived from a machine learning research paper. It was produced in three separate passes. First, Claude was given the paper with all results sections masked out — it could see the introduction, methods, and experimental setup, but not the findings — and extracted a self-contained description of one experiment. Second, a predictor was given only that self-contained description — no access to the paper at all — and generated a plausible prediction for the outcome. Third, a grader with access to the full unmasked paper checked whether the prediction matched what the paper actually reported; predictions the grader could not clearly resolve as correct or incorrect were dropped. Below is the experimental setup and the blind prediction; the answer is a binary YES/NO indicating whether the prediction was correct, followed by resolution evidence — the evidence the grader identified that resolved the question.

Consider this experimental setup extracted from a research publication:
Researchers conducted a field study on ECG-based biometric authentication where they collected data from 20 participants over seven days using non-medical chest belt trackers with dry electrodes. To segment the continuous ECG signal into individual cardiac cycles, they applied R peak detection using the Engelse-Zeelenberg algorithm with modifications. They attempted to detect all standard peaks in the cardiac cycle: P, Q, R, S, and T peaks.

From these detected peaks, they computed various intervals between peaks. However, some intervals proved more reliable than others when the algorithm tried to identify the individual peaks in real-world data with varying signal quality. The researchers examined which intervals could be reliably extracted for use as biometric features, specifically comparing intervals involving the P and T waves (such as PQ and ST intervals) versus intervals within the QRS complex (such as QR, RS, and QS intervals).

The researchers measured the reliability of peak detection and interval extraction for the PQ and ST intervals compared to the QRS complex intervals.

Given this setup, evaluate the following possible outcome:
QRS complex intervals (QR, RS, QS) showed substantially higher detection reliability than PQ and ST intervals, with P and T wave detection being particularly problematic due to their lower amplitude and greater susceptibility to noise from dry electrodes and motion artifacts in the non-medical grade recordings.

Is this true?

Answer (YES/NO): YES